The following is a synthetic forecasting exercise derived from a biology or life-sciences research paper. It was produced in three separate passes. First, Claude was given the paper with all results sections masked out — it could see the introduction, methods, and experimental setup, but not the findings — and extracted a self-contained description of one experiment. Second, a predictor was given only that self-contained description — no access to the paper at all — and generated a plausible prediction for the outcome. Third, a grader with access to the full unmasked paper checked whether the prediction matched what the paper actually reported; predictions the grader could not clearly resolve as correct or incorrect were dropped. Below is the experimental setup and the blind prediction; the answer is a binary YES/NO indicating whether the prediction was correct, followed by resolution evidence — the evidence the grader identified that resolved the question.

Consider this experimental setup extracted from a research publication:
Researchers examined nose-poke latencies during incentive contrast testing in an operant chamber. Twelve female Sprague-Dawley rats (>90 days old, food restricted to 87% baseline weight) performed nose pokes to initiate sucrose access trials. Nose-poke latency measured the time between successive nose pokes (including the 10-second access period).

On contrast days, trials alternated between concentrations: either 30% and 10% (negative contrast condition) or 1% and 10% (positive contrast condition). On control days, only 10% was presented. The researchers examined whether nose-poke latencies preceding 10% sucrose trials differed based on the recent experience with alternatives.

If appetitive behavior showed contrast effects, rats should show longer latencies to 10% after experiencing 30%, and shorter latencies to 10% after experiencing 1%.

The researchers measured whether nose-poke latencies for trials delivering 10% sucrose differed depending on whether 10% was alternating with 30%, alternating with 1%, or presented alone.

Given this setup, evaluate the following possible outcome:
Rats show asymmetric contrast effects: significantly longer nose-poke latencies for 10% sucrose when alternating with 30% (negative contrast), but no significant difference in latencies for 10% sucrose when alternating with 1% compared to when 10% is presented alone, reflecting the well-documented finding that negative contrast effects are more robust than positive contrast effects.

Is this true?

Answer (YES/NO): NO